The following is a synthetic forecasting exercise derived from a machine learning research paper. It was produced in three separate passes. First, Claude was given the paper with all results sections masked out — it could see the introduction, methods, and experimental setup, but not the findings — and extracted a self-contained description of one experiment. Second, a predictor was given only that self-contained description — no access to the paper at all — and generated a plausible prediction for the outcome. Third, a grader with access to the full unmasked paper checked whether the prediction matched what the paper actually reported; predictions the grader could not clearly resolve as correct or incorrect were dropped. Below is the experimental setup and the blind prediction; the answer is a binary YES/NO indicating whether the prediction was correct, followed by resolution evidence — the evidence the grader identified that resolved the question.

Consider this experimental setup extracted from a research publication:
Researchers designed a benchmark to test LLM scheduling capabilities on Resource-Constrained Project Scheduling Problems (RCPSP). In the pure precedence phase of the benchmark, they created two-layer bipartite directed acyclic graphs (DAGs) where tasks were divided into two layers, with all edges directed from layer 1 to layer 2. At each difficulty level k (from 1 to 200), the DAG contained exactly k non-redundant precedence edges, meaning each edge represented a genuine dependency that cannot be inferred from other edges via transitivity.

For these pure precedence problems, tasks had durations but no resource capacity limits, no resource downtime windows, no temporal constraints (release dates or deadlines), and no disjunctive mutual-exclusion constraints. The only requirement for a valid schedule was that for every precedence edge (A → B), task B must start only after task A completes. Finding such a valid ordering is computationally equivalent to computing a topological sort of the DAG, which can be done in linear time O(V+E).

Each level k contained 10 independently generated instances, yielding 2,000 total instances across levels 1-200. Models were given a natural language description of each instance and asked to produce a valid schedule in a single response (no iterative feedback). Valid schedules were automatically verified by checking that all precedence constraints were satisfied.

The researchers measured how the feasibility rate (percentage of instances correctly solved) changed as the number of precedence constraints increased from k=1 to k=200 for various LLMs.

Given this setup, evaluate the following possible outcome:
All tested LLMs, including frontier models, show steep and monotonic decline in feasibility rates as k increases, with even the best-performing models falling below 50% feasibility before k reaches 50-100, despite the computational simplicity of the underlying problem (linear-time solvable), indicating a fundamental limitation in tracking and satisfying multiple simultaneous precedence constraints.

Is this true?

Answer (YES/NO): NO